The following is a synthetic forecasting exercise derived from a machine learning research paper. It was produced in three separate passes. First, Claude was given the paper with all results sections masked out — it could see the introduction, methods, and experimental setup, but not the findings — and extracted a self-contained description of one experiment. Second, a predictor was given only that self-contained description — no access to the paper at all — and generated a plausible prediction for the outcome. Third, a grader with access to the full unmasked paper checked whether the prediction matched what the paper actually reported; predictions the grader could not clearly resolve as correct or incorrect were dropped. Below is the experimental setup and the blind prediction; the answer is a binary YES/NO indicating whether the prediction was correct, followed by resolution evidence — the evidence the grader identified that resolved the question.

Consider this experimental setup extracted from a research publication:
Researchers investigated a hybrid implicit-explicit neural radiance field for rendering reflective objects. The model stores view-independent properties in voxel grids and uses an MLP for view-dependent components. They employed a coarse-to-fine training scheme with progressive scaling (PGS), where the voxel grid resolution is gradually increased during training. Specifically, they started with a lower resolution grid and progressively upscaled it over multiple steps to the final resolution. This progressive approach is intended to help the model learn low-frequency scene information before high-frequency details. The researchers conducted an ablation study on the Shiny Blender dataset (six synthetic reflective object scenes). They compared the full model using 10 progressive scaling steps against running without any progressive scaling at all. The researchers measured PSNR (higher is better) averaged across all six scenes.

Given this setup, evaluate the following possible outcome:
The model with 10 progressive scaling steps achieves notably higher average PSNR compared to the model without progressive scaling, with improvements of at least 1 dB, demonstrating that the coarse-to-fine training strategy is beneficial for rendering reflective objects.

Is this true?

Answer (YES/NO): YES